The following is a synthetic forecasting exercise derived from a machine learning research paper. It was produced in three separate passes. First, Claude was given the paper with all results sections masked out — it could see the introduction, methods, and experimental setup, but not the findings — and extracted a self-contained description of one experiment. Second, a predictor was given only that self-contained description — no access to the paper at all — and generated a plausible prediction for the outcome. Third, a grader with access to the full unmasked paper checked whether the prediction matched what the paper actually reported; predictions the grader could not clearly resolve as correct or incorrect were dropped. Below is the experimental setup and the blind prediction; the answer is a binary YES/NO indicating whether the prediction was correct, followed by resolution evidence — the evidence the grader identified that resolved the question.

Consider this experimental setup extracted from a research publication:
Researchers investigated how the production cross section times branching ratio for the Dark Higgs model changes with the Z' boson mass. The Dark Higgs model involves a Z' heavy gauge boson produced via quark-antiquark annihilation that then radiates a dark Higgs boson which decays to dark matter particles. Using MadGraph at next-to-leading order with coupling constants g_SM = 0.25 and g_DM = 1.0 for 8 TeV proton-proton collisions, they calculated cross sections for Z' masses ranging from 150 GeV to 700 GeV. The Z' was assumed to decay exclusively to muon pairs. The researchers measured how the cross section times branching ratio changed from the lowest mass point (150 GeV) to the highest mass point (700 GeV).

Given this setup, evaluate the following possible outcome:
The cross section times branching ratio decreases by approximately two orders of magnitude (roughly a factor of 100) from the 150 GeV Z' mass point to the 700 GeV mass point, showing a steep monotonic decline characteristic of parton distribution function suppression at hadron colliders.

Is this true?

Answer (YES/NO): NO